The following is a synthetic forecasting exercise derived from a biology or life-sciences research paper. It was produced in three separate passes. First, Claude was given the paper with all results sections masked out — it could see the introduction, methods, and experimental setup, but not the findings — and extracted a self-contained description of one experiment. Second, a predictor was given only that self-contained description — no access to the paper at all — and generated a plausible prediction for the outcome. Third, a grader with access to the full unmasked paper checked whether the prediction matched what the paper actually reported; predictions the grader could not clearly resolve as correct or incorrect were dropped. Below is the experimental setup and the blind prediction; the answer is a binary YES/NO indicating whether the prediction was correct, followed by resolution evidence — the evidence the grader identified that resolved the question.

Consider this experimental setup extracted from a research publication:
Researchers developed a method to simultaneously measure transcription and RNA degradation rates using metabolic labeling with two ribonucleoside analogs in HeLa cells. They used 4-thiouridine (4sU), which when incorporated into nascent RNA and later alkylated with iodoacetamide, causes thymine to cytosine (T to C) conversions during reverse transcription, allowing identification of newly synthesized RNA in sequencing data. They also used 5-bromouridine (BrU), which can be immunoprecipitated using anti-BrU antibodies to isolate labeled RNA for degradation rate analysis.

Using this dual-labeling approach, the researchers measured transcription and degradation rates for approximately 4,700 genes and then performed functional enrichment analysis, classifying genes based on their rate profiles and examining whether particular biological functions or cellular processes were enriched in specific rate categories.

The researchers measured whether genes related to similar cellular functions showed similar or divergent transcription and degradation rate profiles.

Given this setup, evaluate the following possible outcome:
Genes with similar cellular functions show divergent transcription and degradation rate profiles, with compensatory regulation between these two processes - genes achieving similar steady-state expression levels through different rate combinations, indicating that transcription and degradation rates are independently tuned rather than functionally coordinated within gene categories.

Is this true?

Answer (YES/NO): NO